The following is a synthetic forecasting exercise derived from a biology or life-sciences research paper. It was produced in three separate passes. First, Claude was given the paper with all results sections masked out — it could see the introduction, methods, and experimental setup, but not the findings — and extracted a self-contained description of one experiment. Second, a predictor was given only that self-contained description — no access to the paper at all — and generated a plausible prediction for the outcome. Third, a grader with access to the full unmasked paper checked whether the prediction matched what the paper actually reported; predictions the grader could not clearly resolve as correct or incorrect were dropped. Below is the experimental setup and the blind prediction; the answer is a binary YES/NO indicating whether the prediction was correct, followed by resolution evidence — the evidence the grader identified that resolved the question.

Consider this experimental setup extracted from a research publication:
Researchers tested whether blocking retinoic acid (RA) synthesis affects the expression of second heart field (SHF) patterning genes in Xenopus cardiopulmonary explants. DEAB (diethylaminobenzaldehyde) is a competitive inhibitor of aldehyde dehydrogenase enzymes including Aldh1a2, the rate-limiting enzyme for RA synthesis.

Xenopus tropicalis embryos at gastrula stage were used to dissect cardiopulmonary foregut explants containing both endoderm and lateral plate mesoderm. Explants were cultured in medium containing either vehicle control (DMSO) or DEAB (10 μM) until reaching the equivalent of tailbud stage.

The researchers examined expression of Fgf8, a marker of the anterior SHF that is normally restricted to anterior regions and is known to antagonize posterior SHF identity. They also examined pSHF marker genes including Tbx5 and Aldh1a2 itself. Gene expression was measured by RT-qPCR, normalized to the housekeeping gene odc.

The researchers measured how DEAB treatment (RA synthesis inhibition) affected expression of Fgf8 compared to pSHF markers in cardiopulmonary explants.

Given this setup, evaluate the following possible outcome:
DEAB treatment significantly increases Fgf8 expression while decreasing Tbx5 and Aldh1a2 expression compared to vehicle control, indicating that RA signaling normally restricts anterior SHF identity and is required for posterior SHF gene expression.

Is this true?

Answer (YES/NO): YES